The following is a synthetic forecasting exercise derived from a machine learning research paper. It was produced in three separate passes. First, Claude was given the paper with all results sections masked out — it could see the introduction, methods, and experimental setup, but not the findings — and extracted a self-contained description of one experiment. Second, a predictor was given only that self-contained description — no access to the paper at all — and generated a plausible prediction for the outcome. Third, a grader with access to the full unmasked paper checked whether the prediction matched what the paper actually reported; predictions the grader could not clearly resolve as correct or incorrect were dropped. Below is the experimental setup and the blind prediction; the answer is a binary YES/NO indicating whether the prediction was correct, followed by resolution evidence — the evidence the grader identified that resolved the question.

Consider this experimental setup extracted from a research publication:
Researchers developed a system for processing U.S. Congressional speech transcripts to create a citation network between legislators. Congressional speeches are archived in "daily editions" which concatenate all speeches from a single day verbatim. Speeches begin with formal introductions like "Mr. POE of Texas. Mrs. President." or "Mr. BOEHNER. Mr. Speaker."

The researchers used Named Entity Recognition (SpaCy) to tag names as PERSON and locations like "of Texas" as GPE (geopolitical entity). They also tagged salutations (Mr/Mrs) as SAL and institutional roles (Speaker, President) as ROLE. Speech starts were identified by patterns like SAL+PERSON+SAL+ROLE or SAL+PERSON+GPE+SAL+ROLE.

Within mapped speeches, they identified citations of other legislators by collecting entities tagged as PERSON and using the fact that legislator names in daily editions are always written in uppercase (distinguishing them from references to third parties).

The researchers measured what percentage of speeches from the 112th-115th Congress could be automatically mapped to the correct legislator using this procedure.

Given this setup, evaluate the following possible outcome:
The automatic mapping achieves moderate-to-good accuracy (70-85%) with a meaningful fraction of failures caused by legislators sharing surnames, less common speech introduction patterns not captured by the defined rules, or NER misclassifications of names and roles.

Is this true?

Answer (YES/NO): NO